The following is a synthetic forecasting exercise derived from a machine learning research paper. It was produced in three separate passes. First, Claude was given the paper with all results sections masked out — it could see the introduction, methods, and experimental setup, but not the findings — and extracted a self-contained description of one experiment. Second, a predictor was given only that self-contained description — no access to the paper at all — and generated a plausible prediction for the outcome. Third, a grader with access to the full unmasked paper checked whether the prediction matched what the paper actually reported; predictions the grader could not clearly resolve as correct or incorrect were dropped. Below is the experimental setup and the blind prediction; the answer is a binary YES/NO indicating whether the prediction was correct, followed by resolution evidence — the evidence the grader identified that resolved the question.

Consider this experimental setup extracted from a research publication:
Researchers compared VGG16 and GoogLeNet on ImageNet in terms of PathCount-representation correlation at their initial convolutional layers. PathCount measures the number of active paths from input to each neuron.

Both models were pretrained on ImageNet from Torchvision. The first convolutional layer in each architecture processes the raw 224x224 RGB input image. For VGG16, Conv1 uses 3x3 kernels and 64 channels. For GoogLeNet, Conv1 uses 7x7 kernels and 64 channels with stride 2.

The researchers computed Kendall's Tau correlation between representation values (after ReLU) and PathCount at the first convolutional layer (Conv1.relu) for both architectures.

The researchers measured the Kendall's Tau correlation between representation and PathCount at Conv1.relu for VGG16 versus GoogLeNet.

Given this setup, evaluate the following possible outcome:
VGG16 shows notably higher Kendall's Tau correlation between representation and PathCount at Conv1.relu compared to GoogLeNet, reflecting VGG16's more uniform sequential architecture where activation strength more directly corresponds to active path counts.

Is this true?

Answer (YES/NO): YES